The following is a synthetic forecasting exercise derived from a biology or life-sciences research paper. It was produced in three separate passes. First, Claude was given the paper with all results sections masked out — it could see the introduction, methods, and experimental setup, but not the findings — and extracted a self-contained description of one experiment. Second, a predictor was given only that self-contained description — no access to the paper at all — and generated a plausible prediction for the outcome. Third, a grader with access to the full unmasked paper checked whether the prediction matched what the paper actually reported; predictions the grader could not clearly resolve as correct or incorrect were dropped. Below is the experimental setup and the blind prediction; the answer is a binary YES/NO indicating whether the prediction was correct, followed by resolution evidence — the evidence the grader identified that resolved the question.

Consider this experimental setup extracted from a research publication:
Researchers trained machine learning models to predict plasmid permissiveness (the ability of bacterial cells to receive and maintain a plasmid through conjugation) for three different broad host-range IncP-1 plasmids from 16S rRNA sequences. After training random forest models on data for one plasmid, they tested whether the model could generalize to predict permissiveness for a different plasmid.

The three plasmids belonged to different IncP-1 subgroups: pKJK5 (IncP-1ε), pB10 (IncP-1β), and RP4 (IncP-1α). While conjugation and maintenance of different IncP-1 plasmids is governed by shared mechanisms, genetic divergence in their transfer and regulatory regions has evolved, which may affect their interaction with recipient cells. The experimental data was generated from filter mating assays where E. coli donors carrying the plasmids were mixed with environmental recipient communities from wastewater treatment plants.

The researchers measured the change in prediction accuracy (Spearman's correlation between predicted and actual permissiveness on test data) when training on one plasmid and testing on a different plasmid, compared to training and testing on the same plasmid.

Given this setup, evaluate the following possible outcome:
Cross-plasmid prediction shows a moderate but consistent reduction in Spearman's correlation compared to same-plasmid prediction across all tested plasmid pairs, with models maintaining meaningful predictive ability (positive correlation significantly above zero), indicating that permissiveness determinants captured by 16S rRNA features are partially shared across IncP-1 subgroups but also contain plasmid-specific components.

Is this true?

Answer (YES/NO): YES